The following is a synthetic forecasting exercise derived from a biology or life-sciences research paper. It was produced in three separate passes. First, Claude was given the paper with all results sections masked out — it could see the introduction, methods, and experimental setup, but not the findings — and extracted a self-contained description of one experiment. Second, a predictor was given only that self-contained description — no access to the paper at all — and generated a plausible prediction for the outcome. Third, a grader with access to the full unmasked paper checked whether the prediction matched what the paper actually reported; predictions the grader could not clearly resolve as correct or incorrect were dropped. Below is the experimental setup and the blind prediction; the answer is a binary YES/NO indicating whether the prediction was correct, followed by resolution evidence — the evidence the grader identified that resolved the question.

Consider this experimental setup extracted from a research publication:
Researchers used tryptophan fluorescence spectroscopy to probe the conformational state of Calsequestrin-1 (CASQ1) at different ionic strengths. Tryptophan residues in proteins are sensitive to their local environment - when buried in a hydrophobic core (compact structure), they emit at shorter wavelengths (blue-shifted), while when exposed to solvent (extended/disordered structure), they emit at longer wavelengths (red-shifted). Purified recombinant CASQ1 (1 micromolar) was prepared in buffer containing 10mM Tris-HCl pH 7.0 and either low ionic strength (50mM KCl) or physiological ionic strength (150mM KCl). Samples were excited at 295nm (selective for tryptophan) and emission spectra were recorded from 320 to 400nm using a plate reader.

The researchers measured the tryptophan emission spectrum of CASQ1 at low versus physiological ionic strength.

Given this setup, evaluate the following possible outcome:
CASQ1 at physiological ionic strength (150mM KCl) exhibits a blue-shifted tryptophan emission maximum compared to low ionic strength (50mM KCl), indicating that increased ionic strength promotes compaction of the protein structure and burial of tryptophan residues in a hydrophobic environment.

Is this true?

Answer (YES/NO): YES